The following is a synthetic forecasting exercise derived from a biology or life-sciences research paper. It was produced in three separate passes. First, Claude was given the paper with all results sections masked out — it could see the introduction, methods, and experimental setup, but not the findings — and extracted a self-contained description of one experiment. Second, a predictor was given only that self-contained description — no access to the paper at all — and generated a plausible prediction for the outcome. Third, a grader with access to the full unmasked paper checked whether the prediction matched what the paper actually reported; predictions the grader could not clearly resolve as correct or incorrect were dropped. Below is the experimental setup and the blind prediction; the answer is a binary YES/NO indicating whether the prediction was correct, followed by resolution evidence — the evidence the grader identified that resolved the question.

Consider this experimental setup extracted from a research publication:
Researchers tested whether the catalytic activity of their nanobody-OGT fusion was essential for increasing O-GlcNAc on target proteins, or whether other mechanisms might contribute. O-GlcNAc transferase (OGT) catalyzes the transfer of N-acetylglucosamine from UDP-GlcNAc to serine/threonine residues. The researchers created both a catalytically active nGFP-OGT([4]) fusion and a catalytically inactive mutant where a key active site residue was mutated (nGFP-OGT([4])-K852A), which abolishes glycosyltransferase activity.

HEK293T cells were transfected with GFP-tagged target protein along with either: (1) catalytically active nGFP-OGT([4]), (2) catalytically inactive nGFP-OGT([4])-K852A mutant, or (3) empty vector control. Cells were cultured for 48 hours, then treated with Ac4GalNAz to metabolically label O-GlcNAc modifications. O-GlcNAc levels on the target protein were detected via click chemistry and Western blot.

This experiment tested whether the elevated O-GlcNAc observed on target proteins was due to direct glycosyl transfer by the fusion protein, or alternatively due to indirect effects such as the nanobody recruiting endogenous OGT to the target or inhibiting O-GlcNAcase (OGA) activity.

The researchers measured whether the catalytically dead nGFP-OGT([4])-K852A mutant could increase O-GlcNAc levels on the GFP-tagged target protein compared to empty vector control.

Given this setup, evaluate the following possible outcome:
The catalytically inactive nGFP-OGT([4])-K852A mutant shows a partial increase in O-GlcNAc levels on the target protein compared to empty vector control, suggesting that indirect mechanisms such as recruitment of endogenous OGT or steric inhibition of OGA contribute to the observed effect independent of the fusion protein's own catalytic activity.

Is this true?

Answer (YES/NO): NO